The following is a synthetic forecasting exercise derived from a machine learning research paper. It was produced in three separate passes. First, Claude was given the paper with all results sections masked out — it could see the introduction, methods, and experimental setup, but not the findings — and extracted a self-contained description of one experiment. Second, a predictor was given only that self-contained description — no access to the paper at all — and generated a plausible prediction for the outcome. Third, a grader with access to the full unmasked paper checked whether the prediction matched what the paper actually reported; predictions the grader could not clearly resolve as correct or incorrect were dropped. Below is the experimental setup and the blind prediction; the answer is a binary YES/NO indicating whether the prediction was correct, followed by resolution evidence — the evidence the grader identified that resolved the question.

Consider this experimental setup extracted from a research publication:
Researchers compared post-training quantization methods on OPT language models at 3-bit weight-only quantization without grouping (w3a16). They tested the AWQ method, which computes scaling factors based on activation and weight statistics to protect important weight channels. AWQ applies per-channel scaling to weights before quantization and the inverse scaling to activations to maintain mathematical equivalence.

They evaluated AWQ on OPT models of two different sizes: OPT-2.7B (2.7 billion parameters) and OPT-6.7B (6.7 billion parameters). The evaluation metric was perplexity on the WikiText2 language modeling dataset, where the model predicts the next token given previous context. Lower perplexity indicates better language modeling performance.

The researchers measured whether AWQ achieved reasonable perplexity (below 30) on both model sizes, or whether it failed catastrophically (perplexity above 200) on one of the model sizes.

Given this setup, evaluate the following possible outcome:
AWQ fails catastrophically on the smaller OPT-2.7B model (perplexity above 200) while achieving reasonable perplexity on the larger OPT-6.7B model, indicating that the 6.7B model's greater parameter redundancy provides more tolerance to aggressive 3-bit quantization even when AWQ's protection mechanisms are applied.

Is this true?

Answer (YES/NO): YES